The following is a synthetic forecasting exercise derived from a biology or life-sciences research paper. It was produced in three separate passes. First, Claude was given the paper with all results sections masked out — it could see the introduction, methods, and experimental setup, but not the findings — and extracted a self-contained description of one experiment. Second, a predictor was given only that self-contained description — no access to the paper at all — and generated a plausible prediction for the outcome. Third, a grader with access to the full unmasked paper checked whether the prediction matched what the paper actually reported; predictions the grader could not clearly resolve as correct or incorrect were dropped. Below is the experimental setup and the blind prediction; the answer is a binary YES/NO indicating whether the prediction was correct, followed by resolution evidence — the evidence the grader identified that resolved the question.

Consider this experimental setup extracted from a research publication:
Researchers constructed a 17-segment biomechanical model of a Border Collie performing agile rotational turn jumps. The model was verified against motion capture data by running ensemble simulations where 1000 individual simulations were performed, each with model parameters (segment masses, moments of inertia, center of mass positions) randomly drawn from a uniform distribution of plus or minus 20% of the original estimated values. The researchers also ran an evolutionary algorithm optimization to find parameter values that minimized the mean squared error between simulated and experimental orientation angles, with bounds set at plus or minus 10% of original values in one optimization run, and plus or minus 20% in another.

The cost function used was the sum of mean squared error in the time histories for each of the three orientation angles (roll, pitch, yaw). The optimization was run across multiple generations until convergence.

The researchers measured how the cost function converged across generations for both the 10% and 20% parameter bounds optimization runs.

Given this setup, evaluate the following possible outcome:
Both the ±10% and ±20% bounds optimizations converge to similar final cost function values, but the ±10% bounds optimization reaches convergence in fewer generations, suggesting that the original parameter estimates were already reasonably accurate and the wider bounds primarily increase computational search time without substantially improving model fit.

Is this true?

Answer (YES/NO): NO